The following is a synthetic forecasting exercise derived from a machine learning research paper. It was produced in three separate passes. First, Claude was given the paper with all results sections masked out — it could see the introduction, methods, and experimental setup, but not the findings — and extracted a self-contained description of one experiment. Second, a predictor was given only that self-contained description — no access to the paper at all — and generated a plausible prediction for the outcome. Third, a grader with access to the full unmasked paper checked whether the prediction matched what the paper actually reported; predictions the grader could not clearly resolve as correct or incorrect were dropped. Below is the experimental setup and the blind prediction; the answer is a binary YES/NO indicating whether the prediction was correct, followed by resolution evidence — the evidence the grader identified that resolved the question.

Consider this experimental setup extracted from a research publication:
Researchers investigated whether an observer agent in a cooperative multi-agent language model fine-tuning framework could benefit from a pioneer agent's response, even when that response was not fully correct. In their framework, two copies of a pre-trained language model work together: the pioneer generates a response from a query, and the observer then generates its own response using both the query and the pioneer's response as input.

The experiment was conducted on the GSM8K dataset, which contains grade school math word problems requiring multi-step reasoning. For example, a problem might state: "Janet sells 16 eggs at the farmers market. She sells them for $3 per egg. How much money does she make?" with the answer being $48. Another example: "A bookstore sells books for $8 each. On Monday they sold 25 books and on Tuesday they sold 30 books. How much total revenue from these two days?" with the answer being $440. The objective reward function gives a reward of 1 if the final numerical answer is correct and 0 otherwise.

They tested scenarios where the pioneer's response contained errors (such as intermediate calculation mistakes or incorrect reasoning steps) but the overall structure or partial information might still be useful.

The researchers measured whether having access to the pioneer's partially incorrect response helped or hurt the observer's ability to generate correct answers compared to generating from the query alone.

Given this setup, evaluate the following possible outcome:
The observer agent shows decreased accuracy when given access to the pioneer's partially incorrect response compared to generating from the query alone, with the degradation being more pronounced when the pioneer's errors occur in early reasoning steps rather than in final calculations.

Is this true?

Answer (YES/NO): NO